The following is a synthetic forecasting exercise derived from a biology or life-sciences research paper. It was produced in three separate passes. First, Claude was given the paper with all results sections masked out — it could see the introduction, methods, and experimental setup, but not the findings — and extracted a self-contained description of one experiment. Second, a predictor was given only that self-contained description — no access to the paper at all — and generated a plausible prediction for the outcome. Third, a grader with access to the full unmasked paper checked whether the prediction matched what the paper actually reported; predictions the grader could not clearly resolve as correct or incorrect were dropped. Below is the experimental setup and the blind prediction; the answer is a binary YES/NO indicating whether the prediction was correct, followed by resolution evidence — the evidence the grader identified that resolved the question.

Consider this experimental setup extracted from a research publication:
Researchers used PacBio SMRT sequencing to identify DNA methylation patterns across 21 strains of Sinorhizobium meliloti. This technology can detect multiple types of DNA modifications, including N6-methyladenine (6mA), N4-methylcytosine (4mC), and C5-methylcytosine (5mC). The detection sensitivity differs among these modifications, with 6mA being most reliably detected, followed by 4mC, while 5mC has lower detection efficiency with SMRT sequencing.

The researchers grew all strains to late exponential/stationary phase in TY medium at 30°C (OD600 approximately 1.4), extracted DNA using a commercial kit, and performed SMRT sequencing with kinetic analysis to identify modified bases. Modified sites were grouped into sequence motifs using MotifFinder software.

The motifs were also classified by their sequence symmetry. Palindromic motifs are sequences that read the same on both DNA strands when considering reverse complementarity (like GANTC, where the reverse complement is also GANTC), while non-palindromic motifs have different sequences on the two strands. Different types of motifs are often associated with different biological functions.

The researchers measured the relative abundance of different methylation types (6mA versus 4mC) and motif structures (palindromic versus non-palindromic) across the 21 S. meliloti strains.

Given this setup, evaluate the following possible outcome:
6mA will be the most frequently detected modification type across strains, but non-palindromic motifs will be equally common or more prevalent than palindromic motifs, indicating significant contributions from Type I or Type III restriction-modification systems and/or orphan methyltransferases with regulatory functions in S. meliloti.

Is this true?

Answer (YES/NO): NO